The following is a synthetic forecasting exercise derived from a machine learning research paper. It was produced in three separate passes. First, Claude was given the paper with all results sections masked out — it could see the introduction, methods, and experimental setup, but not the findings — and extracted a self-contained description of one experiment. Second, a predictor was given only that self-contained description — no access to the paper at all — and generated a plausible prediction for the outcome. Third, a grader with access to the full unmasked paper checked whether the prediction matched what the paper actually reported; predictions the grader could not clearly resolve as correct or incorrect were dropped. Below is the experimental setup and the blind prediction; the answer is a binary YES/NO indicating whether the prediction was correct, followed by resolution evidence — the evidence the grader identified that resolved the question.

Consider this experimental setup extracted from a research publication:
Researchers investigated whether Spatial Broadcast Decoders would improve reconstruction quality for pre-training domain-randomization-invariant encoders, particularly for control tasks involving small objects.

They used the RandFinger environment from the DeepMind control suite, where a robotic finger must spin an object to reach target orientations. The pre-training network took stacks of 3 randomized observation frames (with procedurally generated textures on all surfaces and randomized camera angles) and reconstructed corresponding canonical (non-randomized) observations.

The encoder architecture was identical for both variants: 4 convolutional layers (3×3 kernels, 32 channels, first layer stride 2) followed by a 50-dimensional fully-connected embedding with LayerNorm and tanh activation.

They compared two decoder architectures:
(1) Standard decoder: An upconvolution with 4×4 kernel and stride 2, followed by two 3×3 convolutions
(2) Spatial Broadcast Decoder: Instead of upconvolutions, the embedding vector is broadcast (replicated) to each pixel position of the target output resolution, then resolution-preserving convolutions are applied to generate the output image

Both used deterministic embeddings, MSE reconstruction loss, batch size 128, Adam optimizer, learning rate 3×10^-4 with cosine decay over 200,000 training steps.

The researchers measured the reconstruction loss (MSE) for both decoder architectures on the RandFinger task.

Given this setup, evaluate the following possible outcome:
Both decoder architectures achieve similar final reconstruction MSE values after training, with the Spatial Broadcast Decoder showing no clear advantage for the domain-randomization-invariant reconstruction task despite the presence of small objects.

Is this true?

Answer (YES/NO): NO